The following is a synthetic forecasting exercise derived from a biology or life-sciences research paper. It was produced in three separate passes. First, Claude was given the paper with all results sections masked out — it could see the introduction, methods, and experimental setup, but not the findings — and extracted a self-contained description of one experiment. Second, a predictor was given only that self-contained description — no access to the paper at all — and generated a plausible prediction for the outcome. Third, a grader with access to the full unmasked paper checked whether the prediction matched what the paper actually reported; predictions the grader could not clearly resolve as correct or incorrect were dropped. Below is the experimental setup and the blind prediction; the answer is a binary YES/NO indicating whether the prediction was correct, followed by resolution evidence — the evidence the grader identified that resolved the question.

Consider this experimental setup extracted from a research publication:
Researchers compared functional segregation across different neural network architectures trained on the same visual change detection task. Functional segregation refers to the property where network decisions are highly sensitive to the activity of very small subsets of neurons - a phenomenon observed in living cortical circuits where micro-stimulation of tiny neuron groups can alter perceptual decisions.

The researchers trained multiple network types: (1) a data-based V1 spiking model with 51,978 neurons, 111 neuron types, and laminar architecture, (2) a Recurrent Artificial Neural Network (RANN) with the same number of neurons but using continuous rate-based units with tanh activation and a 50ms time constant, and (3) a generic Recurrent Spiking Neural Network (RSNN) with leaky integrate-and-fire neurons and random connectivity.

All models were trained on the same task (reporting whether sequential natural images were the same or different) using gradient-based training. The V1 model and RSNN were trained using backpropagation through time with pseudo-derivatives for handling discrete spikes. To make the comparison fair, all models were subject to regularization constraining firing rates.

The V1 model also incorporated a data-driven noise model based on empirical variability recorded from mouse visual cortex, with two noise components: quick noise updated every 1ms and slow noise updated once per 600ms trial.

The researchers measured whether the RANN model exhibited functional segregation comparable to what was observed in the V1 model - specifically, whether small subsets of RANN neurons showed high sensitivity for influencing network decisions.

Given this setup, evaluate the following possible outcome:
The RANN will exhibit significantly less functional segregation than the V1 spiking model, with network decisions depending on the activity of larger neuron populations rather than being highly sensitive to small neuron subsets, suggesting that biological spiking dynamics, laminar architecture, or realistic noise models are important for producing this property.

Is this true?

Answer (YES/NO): YES